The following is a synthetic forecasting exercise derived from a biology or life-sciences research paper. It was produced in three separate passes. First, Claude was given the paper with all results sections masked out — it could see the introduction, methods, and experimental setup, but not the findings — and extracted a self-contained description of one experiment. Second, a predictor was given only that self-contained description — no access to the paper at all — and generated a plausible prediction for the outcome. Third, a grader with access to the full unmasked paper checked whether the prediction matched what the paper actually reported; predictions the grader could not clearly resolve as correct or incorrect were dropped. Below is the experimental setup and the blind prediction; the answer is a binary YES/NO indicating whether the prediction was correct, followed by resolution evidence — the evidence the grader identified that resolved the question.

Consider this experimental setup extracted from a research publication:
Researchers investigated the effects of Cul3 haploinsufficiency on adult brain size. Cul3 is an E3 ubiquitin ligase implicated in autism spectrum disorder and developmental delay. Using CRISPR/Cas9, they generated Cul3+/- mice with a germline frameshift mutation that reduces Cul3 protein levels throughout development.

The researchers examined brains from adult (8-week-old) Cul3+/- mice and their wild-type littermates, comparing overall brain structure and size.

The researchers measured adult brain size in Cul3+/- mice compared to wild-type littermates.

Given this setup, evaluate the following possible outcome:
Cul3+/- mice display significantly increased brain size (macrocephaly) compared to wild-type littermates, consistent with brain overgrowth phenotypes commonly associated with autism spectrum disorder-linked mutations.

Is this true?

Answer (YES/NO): NO